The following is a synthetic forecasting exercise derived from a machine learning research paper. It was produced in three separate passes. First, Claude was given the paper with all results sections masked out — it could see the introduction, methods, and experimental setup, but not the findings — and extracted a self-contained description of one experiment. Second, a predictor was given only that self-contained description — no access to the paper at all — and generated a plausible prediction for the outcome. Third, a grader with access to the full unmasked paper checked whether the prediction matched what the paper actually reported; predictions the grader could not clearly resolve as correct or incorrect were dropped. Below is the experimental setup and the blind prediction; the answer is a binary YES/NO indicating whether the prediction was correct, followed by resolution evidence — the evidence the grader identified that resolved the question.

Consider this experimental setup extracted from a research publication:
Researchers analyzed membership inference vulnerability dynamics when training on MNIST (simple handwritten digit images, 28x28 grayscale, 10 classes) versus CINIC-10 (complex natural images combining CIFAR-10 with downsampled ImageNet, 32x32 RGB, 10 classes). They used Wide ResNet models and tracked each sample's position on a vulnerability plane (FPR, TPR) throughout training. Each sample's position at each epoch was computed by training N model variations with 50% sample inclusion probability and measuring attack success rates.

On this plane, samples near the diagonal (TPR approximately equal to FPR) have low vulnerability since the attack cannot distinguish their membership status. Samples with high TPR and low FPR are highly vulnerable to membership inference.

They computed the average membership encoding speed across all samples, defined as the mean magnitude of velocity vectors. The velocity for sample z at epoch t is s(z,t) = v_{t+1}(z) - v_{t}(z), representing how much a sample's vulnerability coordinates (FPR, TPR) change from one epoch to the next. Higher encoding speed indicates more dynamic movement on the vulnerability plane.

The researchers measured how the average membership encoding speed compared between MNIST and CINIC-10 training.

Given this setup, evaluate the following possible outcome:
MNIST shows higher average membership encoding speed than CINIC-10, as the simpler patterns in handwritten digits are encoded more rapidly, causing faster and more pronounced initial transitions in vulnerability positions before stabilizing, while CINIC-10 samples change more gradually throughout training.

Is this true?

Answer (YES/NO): NO